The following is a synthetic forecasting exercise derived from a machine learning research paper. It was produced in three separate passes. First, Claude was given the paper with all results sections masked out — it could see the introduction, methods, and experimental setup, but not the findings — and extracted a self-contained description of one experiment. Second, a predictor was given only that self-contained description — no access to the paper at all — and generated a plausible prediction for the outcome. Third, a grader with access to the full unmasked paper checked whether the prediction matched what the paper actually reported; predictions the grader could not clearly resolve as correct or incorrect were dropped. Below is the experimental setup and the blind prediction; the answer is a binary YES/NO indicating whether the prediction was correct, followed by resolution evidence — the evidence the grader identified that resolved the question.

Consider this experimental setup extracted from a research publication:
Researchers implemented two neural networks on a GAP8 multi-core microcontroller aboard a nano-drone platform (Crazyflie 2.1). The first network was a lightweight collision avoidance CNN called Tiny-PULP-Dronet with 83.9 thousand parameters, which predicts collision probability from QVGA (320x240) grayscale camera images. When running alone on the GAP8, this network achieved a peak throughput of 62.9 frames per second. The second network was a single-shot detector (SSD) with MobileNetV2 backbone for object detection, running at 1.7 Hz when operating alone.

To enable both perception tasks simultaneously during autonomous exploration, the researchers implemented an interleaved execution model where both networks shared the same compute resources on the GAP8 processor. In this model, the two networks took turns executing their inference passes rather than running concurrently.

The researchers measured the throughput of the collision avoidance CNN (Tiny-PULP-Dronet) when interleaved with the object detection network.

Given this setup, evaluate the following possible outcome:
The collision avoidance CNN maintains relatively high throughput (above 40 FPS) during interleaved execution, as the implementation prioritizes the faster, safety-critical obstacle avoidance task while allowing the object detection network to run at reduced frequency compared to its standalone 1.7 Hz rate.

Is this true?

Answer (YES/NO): NO